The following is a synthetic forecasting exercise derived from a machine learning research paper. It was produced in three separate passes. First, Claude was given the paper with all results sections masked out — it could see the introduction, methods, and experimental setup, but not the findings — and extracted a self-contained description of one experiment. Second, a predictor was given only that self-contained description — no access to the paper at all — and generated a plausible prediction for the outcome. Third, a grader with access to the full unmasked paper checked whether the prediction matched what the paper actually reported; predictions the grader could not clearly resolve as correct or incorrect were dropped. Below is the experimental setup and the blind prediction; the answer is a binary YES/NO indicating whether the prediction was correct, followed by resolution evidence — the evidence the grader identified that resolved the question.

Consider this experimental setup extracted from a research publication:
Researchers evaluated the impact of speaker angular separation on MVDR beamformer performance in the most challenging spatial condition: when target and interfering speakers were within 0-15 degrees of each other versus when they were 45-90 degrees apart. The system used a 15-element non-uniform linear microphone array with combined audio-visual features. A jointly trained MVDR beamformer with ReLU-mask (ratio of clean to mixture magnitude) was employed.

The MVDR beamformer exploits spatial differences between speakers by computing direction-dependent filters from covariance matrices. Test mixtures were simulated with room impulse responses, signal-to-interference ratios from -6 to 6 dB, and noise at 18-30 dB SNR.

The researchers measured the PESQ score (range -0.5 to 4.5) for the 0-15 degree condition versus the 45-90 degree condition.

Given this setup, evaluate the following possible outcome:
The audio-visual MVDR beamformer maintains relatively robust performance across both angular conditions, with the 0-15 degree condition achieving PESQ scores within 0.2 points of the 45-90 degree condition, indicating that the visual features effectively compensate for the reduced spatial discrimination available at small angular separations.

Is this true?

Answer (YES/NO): NO